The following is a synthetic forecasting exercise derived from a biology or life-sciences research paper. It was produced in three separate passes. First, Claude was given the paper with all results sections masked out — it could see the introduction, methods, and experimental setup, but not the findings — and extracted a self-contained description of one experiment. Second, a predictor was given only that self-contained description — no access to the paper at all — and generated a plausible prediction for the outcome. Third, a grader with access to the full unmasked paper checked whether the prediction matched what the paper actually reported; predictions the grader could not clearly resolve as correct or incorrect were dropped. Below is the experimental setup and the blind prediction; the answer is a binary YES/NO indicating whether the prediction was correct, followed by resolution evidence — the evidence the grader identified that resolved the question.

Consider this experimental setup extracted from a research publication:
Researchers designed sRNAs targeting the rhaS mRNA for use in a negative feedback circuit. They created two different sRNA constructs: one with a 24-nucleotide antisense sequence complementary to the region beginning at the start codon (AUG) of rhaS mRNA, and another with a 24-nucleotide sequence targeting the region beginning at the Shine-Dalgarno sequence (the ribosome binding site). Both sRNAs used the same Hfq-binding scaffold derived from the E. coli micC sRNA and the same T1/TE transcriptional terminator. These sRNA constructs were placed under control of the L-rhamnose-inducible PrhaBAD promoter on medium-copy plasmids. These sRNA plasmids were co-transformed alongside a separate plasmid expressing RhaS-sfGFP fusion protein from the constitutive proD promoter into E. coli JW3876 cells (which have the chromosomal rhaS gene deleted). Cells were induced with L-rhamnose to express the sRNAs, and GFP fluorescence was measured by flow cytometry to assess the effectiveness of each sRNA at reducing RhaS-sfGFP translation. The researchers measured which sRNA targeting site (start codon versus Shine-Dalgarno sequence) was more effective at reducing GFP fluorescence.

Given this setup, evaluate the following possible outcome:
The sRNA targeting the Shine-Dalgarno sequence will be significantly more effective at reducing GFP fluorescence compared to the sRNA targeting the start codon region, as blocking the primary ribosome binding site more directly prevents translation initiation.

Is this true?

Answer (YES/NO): YES